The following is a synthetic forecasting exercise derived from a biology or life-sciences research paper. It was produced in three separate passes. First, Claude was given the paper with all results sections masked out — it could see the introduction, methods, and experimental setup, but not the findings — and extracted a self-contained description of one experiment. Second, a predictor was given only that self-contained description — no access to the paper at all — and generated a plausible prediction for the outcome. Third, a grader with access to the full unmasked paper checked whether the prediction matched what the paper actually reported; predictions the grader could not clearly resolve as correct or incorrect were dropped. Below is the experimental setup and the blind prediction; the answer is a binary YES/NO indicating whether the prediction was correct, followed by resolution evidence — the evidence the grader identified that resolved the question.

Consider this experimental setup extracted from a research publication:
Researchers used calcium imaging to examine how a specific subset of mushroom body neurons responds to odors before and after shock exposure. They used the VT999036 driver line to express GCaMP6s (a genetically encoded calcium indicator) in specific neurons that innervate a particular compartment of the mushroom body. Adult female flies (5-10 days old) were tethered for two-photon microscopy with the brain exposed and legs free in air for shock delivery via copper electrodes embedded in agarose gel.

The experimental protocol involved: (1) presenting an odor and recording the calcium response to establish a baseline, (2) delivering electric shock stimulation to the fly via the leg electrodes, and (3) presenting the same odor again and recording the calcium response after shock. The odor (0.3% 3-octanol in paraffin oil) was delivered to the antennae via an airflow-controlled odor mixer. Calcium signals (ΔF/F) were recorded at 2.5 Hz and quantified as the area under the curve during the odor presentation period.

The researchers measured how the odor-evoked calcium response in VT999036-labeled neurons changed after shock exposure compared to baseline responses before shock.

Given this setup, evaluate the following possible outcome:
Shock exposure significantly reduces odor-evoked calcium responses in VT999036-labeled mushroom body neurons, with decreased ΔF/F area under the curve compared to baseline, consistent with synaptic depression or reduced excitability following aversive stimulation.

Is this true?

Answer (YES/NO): YES